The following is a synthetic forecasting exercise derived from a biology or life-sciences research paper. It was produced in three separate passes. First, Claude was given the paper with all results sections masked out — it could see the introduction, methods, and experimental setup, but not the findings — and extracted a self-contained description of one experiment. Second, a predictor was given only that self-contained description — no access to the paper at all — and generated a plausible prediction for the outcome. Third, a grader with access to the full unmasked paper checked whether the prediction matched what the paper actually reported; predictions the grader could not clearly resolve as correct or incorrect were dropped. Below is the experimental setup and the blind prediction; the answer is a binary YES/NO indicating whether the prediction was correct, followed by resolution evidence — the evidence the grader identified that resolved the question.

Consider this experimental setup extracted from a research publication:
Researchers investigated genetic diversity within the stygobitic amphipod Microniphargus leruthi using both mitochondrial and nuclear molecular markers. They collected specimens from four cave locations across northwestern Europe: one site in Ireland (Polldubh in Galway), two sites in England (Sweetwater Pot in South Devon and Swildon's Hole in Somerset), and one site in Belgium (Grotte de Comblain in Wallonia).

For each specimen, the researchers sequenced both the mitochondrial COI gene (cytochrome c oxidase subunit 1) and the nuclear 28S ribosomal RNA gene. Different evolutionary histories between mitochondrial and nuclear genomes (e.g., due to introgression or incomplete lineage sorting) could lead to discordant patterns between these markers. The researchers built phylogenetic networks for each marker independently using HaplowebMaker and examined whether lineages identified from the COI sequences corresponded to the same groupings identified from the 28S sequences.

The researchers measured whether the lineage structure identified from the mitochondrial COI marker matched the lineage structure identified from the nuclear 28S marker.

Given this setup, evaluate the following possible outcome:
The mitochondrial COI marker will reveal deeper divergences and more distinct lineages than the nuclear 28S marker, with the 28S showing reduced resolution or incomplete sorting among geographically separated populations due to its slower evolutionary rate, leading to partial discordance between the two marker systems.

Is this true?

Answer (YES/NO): NO